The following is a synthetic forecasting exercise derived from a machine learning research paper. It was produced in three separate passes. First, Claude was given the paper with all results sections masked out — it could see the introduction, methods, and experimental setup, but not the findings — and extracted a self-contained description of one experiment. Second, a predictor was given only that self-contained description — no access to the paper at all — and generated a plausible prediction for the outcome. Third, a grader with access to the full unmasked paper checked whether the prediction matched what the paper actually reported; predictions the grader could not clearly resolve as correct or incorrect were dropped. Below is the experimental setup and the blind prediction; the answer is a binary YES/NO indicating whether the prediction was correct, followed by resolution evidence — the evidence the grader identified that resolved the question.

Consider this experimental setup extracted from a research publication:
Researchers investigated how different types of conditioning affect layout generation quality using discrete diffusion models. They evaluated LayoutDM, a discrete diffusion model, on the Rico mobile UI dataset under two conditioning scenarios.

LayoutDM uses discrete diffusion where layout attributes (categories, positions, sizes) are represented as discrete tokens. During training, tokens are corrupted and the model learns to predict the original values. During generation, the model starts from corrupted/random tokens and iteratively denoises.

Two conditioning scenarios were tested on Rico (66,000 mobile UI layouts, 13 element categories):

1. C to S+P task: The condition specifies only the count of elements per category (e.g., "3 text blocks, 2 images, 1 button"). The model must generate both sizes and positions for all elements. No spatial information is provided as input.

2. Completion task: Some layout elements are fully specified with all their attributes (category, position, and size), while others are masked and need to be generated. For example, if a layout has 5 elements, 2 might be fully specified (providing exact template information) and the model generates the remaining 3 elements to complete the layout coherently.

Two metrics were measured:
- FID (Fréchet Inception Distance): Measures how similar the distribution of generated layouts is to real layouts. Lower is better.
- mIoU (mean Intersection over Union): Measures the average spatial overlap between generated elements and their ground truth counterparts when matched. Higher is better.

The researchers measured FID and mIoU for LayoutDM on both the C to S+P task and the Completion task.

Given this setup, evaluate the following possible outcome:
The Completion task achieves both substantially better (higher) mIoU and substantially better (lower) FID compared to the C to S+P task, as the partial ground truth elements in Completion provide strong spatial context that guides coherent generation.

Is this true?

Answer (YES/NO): NO